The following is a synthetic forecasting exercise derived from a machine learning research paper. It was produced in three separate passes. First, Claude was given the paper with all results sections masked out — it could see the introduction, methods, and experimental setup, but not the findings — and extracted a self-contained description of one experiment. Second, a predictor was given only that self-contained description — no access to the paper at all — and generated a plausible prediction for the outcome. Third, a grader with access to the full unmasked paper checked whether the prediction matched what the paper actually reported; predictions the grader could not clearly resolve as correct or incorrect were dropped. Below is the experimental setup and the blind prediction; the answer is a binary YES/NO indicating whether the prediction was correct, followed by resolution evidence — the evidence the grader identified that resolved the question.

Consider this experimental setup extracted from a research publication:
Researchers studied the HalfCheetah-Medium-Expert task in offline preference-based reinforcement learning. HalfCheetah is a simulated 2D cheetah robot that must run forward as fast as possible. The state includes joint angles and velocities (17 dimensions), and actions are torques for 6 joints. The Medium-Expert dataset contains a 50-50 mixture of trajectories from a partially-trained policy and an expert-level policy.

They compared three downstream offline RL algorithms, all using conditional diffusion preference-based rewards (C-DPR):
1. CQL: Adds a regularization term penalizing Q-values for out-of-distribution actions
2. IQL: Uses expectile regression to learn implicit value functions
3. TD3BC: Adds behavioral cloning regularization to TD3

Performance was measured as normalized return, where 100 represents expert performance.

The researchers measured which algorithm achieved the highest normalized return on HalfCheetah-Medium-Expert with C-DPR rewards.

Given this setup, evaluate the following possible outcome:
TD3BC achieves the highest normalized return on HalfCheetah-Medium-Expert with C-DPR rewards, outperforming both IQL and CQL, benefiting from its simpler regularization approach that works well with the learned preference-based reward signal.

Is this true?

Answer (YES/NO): NO